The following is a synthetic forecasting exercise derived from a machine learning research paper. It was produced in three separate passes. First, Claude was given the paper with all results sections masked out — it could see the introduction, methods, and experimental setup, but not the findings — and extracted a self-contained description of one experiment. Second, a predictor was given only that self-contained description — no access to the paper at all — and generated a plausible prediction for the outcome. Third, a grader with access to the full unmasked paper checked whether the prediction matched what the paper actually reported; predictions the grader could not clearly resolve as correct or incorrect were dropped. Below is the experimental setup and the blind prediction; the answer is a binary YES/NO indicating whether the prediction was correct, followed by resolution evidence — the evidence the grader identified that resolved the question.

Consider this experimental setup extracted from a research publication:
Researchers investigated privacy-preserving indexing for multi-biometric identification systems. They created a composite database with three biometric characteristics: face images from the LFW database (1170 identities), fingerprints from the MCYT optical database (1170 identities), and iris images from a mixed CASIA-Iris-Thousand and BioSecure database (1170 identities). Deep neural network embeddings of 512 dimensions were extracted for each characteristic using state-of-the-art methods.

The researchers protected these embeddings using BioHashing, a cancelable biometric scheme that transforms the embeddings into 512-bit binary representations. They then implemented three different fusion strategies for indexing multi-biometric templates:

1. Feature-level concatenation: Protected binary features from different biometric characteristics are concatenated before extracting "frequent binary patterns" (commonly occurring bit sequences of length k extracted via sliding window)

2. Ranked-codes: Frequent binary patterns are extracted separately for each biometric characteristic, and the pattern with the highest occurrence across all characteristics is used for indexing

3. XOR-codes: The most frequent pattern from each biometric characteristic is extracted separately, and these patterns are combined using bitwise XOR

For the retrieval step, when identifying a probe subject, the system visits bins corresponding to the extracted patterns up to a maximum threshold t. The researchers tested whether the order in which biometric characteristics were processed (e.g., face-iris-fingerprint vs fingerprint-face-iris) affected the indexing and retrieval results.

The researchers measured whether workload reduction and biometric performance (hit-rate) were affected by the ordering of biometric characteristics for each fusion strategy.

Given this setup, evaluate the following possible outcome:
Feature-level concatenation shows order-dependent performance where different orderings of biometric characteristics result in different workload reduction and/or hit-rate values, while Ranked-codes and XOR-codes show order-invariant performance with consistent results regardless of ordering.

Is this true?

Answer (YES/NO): YES